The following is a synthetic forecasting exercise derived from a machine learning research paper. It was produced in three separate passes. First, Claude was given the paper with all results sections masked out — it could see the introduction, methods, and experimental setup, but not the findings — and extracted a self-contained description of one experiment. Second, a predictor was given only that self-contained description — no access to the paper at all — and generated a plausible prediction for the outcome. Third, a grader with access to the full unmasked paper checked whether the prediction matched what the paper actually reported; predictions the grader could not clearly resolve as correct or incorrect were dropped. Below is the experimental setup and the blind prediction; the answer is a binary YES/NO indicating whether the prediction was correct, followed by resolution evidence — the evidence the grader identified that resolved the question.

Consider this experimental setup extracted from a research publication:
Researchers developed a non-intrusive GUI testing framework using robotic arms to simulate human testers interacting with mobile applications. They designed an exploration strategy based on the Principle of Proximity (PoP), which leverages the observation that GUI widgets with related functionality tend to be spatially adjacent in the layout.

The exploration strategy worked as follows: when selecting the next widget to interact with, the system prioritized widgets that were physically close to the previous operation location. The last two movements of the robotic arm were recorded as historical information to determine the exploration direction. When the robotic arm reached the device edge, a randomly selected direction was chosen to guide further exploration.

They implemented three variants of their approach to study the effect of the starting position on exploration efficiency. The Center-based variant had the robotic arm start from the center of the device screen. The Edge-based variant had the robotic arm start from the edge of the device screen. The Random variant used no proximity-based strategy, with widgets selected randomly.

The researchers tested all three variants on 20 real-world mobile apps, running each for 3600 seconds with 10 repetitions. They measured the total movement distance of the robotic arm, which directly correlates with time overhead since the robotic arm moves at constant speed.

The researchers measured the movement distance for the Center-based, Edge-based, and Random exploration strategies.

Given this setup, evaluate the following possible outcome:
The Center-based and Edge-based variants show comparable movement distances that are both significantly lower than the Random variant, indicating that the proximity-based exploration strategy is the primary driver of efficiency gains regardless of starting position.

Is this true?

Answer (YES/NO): NO